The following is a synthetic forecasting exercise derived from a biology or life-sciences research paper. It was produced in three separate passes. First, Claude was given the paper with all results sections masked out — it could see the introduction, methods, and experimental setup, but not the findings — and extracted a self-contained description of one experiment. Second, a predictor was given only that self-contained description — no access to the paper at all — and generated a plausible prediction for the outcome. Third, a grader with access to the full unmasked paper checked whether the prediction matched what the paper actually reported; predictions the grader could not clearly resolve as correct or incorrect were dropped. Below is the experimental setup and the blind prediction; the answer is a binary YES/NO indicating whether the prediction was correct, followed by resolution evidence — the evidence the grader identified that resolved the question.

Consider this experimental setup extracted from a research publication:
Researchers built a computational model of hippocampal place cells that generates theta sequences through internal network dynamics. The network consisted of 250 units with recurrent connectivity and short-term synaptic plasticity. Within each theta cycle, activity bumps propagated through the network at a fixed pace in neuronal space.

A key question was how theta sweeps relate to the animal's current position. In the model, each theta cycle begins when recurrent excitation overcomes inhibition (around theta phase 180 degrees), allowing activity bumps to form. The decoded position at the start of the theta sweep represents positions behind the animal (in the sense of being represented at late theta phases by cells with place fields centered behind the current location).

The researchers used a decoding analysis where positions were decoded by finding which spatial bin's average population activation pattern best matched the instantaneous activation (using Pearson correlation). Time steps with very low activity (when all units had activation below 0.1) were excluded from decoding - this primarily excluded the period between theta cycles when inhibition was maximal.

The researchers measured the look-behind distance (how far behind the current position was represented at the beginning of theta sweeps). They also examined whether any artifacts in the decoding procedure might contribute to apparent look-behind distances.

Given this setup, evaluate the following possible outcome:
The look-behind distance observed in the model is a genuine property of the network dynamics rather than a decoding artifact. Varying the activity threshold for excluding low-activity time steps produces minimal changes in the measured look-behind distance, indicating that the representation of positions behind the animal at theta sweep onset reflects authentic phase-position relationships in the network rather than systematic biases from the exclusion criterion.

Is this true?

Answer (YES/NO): NO